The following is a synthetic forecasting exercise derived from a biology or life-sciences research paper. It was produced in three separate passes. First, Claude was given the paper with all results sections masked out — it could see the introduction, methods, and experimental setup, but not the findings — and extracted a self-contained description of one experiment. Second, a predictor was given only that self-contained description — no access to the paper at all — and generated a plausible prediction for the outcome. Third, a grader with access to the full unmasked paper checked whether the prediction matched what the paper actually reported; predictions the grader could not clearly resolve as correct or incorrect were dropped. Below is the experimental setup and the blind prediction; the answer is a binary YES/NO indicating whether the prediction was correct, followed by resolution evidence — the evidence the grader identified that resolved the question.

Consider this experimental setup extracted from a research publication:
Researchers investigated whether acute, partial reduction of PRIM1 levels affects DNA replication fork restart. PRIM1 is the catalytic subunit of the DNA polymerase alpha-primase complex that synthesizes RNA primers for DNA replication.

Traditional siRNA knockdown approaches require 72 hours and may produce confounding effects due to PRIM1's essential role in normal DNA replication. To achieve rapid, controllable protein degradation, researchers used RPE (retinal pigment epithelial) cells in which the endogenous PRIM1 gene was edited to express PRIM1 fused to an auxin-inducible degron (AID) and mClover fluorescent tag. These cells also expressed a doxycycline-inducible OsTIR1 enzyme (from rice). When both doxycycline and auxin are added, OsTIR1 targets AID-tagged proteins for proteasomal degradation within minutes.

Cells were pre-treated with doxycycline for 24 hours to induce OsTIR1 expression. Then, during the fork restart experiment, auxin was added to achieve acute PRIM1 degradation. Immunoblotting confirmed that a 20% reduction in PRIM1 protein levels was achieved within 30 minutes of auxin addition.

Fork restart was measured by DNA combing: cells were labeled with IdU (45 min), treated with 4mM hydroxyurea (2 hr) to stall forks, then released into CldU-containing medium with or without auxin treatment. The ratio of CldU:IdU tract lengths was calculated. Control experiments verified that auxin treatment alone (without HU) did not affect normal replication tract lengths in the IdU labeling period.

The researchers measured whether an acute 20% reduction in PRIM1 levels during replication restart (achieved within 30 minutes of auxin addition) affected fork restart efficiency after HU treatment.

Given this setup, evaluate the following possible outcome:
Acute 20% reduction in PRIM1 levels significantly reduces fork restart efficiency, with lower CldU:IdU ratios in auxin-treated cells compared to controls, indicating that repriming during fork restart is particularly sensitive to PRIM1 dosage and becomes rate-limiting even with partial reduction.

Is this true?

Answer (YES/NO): YES